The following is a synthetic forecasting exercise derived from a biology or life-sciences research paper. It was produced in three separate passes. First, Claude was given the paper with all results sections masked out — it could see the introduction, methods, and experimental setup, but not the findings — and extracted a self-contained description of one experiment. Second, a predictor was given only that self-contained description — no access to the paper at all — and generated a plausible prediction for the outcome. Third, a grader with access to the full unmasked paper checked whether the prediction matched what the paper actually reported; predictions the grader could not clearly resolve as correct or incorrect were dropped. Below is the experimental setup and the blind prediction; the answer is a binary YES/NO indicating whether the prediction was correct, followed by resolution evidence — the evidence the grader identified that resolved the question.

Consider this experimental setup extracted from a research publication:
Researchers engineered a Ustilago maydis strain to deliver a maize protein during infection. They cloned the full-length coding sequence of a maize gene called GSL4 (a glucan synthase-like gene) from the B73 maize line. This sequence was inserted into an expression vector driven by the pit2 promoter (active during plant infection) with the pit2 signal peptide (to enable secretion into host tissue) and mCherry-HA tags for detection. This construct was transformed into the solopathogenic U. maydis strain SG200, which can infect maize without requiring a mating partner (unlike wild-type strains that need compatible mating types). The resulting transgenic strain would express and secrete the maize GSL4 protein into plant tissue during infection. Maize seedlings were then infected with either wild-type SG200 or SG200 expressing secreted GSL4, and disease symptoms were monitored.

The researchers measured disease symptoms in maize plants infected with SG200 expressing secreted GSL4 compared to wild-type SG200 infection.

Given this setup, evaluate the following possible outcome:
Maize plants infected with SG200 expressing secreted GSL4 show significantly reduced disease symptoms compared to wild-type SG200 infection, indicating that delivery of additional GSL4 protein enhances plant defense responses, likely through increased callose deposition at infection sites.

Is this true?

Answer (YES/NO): NO